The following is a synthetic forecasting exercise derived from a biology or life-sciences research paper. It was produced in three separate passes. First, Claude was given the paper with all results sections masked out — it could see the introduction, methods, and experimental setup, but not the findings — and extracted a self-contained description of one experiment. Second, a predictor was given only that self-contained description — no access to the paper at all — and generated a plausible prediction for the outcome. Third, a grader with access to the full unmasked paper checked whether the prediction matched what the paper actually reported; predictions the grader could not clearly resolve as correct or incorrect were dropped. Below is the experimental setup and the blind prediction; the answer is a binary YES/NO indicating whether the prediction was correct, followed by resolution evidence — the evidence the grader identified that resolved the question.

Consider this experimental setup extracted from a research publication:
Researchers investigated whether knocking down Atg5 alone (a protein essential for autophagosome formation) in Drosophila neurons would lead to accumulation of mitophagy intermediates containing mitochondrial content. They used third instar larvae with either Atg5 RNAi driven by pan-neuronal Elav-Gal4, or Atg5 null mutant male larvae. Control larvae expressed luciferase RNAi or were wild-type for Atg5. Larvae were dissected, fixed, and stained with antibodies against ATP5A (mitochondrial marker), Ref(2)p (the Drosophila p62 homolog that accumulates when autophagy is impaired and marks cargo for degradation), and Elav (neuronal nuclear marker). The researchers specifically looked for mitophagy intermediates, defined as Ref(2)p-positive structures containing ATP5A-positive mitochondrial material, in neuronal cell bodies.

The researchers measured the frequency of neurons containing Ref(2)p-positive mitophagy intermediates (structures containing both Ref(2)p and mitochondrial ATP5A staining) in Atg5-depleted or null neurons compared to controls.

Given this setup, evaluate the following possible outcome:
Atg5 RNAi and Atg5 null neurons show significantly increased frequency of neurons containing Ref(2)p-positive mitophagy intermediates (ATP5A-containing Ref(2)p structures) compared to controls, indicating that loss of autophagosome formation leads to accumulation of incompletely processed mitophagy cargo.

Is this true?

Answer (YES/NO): NO